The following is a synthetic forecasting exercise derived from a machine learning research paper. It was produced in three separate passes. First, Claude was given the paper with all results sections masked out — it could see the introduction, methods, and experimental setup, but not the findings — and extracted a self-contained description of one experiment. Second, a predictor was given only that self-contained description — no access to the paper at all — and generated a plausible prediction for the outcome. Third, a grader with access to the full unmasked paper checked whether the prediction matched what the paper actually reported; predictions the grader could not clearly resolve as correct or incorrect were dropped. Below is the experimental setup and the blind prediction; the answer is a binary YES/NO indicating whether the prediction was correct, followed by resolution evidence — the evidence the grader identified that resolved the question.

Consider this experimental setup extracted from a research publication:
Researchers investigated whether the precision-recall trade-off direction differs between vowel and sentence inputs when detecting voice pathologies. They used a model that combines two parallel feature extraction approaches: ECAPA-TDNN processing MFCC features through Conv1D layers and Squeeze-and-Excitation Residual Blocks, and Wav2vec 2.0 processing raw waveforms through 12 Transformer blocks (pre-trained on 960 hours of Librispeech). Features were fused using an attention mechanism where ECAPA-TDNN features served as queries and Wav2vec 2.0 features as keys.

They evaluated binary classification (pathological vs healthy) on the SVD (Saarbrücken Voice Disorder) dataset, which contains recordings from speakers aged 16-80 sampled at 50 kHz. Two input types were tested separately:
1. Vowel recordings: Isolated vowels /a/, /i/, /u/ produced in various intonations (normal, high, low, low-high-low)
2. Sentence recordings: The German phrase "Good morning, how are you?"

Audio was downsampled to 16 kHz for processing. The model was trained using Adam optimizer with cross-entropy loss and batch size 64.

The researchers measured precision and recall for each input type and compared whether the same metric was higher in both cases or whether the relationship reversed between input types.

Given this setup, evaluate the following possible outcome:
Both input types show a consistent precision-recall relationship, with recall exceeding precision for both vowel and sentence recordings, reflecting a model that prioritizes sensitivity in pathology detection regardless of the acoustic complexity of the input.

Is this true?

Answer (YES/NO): NO